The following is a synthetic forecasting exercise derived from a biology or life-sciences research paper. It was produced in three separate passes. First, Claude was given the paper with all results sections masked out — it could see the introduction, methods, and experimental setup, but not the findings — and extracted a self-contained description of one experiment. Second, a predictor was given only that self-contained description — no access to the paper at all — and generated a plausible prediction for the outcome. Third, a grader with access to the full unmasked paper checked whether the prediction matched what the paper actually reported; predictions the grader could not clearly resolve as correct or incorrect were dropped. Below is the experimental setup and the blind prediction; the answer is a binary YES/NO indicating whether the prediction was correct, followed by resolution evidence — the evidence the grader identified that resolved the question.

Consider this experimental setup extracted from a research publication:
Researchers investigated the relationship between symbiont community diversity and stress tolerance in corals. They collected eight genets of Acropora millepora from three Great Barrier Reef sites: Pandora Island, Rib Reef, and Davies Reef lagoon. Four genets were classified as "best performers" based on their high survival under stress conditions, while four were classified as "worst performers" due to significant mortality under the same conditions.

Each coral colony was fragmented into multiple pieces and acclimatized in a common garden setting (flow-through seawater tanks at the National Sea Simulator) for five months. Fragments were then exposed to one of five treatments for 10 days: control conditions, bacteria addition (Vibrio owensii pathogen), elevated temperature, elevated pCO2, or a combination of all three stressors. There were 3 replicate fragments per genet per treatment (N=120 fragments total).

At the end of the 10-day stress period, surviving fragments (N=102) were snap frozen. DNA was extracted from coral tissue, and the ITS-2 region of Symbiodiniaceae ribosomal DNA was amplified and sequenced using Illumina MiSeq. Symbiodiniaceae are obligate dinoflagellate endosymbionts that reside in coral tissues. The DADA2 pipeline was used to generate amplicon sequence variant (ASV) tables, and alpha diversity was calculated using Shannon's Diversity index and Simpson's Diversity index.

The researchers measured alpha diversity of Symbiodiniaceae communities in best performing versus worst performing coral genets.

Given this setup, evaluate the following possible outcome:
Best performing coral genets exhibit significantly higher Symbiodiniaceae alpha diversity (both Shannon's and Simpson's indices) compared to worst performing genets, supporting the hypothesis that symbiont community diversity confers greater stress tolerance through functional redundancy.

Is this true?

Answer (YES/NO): NO